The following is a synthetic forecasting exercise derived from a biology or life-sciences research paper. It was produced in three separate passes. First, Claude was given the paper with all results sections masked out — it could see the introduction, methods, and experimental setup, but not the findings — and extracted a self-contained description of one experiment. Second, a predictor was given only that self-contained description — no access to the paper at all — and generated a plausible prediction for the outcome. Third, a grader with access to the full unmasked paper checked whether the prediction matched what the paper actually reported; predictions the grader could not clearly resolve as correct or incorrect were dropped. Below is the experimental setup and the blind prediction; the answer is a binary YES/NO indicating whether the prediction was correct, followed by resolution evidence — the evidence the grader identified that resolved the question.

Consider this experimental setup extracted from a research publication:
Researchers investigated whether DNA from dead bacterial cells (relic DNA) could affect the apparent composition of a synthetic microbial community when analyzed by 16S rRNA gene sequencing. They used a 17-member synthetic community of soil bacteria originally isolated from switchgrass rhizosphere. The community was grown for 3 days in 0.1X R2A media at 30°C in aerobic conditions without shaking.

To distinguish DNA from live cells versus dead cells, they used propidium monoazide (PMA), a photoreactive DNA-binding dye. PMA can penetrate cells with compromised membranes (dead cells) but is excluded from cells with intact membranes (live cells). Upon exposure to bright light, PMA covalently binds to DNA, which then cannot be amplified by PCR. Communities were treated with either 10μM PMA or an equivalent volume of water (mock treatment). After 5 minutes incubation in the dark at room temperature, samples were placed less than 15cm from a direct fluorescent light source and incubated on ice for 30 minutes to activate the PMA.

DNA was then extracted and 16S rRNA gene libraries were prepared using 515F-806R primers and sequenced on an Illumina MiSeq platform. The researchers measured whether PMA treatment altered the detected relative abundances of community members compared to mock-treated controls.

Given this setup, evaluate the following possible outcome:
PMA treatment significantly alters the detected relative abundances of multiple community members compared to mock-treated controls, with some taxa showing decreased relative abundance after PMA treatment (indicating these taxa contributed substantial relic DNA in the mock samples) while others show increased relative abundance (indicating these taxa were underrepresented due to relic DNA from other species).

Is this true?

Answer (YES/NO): YES